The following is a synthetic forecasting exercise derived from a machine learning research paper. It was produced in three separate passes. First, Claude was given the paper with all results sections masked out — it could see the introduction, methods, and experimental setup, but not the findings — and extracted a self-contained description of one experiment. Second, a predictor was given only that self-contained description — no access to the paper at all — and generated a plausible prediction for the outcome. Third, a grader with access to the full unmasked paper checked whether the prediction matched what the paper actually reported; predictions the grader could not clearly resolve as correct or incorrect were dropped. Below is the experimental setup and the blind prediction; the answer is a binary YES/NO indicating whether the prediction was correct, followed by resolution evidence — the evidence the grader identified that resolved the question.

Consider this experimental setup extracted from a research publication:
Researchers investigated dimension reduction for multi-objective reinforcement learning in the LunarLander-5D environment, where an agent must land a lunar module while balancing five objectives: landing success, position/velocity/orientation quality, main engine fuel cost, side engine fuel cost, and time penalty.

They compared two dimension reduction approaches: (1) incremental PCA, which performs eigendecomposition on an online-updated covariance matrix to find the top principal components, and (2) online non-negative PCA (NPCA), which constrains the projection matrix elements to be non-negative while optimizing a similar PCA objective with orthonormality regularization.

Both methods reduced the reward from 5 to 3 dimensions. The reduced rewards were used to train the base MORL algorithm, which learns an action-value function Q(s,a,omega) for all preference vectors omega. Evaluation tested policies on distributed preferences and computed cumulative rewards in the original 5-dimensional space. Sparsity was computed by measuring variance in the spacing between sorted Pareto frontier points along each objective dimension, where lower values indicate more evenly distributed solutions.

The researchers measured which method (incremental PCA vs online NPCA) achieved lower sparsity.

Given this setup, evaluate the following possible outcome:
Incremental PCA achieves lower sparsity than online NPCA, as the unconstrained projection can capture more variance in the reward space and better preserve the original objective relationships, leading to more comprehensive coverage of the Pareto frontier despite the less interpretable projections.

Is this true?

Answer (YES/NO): NO